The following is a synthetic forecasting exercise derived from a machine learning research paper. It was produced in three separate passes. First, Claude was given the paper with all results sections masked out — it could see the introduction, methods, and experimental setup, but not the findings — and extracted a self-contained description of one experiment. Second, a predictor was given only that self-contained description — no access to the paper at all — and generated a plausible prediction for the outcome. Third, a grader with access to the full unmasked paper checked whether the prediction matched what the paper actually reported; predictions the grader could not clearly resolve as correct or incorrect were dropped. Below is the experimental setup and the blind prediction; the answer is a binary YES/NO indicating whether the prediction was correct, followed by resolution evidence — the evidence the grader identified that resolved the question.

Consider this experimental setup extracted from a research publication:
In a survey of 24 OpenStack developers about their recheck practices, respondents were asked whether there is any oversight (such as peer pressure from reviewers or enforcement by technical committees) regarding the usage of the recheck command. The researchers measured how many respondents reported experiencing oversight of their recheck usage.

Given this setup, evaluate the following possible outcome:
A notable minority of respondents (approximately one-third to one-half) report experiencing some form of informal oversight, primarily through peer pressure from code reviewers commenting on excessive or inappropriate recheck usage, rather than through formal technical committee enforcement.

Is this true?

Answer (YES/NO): NO